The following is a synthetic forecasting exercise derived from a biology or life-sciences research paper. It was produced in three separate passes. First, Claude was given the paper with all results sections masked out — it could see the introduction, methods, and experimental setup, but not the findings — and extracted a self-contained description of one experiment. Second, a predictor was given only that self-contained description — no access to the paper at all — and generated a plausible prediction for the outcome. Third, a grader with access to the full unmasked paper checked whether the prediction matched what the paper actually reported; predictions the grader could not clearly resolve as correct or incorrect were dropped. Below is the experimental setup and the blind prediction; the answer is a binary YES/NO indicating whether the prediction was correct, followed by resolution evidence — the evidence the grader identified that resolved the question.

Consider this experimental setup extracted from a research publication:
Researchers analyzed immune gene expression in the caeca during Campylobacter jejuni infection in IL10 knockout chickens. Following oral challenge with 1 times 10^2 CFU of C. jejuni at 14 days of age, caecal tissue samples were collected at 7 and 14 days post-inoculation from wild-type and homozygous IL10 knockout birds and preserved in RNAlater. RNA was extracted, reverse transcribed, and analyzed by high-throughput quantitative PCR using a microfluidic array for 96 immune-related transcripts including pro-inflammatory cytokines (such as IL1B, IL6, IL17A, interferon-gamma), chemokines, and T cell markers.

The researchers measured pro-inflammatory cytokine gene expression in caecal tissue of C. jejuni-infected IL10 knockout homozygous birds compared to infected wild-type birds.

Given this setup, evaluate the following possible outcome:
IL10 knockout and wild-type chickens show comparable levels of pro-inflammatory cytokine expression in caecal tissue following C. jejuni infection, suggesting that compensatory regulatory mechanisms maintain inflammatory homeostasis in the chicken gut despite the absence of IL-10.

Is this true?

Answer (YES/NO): NO